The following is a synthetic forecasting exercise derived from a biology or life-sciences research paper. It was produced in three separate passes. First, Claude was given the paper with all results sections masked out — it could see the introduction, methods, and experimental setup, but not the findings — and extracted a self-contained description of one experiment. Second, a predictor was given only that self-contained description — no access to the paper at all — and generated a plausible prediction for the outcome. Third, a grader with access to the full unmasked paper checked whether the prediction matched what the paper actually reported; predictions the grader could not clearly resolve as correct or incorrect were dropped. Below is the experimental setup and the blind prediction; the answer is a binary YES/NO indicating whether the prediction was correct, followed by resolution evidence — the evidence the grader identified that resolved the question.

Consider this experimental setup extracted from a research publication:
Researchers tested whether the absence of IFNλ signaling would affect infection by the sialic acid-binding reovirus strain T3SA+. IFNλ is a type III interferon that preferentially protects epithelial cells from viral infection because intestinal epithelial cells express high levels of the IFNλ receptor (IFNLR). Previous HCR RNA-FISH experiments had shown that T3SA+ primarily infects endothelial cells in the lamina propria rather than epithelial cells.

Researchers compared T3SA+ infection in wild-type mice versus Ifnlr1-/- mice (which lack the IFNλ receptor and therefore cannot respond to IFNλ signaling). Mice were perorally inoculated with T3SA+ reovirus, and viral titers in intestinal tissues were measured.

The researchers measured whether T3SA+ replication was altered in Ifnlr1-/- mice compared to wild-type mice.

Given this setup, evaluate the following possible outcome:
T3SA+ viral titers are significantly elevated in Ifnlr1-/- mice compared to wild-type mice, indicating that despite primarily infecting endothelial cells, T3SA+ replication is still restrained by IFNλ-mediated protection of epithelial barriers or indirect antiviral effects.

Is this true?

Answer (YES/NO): NO